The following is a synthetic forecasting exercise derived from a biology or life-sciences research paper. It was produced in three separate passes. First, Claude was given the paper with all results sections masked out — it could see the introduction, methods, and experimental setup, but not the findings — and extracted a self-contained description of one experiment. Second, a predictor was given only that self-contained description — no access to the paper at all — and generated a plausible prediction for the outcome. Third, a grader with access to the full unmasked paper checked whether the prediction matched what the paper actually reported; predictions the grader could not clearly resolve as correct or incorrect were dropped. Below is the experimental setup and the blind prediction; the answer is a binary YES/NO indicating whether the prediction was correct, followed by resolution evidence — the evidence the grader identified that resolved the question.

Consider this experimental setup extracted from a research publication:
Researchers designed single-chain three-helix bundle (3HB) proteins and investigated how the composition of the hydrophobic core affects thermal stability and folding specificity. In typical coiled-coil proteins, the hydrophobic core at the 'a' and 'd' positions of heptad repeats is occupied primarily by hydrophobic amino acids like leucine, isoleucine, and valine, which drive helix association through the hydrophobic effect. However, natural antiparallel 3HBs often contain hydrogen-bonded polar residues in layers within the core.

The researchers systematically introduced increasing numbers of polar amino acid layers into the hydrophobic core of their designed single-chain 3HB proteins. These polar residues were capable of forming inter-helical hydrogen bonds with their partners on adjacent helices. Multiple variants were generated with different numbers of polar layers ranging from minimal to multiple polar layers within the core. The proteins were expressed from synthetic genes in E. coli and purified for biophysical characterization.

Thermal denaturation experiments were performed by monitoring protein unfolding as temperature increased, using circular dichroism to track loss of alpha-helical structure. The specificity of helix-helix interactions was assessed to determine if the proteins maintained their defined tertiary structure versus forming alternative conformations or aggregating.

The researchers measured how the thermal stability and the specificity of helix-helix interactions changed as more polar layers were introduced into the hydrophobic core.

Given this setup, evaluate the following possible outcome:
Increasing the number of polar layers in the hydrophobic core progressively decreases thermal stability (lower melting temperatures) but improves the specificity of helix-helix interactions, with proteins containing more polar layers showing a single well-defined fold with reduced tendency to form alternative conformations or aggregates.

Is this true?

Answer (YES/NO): NO